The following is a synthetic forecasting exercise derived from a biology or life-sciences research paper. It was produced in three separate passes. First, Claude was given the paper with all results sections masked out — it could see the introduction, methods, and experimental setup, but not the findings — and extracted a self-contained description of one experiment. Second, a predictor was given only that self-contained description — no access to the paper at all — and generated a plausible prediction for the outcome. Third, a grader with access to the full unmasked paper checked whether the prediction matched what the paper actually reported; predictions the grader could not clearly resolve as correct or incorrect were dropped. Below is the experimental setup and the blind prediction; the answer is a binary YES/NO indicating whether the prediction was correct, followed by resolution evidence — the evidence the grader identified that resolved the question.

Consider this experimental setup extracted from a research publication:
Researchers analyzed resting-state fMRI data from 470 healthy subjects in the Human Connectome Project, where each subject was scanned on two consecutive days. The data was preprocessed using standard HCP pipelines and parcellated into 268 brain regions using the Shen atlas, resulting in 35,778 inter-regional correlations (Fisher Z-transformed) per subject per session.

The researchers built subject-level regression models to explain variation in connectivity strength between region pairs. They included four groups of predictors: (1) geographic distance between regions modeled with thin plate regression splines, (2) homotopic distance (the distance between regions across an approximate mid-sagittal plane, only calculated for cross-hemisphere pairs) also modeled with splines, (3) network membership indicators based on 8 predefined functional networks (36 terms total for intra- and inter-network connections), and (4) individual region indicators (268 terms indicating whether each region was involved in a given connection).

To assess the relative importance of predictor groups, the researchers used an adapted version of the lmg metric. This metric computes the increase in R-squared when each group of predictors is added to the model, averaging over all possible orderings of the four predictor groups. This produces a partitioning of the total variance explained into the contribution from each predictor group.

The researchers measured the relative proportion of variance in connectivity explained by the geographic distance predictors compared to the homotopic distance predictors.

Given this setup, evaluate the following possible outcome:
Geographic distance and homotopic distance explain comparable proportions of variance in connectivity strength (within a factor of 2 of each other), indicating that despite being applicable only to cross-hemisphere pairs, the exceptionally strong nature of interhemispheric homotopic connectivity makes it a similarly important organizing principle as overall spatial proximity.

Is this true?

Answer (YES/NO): NO